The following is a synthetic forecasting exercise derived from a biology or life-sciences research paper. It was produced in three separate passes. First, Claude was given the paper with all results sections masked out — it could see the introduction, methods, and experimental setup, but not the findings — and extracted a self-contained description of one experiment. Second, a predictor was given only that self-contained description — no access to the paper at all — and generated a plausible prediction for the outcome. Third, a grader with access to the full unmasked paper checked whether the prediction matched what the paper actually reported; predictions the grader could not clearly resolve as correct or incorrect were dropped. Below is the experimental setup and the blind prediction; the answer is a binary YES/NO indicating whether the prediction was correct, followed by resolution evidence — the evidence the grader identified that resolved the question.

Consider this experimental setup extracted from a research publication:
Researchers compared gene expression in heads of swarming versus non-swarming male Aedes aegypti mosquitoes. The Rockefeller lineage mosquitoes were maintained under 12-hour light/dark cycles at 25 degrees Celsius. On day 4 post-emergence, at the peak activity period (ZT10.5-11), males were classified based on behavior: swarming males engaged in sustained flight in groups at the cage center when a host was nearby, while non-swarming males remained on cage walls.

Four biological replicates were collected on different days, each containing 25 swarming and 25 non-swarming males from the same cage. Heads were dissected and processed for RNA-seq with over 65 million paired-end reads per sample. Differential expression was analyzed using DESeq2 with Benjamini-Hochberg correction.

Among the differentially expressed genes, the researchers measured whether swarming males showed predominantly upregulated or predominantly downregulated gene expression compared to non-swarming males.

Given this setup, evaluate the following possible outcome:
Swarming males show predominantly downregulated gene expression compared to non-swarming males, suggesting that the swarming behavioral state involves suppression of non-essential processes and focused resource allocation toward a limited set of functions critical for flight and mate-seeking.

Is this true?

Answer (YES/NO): YES